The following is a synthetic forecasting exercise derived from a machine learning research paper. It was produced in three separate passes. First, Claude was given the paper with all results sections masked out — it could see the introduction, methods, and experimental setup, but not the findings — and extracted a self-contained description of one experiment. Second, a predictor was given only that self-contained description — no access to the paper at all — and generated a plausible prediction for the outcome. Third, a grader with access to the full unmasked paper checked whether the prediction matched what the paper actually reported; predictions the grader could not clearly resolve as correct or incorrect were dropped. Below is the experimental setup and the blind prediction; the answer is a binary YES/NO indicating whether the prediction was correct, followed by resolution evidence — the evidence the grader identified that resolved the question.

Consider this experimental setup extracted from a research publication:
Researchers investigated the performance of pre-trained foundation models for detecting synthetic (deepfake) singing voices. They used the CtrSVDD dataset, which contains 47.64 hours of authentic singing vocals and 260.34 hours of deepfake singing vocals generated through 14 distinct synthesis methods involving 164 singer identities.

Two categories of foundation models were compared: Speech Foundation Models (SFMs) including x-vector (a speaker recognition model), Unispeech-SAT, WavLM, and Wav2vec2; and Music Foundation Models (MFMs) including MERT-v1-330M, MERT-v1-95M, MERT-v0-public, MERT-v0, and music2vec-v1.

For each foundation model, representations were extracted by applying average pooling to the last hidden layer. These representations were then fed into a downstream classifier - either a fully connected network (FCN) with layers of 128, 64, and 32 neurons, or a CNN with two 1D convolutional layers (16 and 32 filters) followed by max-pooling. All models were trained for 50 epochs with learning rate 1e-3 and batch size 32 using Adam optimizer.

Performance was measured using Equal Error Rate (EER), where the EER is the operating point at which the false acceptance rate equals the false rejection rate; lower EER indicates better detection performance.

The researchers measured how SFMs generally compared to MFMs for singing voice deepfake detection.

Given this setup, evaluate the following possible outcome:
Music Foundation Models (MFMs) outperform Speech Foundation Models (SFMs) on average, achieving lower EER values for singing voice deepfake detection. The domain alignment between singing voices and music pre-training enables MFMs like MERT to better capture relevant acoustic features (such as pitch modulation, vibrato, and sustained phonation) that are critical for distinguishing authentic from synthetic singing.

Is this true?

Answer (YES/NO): NO